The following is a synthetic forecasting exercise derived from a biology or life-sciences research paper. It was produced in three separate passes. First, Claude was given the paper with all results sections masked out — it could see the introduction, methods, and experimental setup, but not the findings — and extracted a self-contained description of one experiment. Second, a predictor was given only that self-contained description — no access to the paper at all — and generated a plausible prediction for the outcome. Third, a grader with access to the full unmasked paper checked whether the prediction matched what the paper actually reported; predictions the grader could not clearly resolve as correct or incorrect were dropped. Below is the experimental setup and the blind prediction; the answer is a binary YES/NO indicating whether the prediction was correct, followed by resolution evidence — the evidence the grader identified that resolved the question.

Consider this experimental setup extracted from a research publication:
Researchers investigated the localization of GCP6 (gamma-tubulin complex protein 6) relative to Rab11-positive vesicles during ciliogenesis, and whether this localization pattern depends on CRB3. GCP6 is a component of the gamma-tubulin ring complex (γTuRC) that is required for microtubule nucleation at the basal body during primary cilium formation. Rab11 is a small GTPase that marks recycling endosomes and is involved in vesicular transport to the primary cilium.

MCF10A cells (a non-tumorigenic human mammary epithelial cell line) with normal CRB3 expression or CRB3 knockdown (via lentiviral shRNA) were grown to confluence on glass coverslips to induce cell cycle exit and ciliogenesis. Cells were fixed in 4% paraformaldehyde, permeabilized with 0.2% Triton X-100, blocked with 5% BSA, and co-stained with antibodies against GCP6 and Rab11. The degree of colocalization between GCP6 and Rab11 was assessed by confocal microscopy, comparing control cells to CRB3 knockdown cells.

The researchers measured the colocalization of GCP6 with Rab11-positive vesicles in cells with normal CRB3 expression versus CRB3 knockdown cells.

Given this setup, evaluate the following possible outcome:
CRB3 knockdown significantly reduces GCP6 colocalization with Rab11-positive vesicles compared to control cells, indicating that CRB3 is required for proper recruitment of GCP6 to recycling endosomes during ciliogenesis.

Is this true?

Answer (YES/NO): NO